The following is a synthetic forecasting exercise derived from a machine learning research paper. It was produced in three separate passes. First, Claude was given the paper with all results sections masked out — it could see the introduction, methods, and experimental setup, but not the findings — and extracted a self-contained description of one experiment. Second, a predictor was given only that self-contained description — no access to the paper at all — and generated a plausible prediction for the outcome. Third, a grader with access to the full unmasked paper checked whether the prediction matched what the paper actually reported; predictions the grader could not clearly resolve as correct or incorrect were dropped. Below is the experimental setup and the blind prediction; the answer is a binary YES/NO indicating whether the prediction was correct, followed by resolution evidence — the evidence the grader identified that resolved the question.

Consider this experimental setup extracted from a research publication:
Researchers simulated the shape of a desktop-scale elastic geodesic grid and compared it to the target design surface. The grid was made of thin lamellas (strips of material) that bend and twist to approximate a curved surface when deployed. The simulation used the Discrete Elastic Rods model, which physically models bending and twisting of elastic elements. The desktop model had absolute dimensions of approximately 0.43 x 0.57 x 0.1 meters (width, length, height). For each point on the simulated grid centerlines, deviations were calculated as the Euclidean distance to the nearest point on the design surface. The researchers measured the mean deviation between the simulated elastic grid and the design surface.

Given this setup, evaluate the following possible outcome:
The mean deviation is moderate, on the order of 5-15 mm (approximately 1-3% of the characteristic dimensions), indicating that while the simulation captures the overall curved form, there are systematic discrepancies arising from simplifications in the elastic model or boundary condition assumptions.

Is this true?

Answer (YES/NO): NO